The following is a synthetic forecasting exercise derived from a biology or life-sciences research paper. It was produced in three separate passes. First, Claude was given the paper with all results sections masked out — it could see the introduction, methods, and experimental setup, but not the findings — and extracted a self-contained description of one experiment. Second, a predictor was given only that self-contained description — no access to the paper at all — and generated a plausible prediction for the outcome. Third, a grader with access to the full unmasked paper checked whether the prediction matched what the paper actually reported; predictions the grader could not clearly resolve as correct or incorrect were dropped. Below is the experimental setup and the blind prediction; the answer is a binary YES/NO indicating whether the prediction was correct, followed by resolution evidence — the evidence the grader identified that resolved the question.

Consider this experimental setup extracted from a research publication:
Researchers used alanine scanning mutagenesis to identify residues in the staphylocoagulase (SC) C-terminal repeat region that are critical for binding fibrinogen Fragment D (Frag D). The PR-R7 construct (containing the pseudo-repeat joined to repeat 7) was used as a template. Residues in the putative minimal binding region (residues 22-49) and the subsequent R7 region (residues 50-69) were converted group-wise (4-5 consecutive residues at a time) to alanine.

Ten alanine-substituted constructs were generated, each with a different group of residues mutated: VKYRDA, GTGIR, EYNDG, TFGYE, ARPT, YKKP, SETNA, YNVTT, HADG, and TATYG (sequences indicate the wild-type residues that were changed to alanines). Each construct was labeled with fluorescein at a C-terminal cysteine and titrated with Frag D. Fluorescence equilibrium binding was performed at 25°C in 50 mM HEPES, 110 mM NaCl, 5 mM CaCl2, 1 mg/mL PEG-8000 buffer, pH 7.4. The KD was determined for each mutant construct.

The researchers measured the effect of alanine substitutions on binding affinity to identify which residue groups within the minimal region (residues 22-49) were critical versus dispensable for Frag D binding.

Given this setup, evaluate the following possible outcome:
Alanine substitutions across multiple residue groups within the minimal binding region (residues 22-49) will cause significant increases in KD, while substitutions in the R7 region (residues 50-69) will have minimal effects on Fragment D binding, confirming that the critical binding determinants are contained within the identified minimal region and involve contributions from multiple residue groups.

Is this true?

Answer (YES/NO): NO